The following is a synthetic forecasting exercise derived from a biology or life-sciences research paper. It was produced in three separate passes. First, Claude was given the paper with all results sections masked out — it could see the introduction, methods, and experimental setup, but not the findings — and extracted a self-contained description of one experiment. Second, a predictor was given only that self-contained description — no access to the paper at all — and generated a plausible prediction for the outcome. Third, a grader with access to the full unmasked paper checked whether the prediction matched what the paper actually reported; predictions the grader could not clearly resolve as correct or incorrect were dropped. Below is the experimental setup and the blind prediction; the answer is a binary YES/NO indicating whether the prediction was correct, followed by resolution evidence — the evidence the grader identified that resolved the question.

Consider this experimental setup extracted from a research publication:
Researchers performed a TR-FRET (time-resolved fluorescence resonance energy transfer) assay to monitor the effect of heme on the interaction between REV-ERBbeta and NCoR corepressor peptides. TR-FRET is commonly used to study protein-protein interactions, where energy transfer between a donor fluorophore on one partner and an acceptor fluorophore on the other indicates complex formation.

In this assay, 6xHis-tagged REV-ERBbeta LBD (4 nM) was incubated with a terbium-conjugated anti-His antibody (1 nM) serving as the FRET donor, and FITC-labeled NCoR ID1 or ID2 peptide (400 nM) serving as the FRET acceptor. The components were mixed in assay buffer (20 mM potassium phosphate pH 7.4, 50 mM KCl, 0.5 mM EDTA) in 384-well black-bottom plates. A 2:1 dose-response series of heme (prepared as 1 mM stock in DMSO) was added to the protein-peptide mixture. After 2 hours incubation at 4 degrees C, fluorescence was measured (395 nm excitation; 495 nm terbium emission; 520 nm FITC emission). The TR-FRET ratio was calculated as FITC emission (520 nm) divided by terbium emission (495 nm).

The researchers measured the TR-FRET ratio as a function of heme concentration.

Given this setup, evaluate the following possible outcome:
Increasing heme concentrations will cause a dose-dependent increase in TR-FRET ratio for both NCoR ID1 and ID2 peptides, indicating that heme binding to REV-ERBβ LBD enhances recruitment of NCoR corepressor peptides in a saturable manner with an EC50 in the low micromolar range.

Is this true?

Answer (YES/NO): NO